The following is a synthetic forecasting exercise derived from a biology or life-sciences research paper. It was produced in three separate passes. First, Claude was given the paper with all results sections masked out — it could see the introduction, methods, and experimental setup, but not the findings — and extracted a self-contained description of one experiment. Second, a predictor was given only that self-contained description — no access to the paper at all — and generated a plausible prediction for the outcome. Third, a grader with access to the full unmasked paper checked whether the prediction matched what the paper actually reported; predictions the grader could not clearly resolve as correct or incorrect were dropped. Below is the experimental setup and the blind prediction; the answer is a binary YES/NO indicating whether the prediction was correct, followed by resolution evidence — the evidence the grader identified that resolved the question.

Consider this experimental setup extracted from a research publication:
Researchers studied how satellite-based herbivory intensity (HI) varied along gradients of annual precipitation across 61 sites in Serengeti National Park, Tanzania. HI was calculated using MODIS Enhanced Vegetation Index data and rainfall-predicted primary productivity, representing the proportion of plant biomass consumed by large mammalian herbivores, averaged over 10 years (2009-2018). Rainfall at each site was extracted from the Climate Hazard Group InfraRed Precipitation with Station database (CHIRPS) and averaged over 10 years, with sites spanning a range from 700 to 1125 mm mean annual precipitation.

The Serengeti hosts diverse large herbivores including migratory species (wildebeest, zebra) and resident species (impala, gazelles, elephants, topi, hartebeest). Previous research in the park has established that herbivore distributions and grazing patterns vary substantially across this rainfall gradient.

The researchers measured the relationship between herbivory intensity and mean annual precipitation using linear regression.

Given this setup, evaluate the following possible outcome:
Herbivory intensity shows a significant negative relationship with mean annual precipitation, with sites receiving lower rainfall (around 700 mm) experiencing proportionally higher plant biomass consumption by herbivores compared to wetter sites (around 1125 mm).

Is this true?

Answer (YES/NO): YES